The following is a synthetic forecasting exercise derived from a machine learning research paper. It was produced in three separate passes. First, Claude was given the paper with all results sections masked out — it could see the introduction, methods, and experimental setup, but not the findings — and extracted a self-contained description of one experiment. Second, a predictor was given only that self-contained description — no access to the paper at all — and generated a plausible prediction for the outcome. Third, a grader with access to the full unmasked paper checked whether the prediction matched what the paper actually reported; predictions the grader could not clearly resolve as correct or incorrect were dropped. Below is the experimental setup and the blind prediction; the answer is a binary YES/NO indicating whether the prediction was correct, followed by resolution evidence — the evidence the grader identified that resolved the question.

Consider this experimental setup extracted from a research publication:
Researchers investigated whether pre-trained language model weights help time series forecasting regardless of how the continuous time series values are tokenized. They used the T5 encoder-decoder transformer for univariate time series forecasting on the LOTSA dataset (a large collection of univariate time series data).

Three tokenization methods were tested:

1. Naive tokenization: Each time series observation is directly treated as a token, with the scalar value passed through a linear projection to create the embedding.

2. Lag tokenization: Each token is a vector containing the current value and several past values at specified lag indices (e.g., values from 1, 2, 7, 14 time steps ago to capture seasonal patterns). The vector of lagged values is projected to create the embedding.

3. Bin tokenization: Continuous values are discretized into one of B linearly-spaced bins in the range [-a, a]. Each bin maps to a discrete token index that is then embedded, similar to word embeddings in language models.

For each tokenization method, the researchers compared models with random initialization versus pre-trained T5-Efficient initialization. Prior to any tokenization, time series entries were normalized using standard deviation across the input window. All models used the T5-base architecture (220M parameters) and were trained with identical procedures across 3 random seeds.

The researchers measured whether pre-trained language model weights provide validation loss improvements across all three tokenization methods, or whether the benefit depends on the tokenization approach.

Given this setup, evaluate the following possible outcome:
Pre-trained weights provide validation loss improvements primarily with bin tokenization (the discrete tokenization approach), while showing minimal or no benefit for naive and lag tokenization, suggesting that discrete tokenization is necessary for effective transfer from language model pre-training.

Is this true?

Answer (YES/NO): NO